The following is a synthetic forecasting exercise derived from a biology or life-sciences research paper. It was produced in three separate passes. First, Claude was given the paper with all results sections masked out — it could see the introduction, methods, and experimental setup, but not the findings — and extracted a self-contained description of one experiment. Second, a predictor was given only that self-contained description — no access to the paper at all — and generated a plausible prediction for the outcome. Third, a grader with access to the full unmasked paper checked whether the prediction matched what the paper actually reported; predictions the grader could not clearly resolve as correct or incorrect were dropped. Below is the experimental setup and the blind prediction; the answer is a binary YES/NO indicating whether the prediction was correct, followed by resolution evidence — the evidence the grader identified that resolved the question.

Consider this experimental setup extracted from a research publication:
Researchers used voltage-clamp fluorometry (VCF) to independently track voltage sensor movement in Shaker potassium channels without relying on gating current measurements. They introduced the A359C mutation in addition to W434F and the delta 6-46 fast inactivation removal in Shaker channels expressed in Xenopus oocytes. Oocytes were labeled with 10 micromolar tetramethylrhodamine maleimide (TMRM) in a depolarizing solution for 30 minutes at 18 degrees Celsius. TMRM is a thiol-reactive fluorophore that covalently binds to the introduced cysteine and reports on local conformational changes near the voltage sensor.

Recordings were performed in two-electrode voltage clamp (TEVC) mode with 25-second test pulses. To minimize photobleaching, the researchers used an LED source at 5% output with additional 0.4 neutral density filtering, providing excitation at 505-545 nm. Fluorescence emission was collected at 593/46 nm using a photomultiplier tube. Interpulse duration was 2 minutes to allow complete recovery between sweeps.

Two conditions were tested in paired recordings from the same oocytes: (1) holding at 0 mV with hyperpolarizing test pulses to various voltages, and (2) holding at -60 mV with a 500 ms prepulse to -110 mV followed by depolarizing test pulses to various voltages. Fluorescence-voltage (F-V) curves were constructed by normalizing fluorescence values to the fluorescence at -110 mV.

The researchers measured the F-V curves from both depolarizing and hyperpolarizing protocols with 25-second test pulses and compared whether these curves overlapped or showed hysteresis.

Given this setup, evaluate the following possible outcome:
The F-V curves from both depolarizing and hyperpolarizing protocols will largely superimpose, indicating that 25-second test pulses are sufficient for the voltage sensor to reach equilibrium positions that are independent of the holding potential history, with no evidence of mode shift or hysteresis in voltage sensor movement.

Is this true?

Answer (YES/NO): YES